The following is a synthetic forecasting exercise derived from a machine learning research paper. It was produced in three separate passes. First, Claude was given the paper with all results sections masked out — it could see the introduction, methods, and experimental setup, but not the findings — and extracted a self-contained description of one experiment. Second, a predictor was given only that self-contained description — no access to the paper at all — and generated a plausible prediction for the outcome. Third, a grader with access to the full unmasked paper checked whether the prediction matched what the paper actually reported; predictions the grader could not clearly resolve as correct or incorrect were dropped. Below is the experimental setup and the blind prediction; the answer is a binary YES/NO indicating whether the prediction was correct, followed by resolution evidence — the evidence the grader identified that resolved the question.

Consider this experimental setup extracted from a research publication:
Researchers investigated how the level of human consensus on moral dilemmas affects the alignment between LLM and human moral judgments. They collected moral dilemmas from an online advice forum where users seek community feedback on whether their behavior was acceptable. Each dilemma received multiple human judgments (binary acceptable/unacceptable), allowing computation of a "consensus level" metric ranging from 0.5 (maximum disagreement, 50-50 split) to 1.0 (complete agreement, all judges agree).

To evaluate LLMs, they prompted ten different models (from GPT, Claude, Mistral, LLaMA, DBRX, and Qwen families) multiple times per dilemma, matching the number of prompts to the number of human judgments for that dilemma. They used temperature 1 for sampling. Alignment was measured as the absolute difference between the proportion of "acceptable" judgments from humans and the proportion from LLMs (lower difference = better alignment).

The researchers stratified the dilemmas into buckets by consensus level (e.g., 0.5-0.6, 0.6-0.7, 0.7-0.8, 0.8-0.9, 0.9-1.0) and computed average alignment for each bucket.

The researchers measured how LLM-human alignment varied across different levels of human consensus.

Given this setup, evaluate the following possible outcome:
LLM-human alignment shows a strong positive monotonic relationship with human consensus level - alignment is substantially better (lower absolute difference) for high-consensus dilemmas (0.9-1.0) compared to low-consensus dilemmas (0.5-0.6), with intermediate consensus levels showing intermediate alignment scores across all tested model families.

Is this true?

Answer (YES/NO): YES